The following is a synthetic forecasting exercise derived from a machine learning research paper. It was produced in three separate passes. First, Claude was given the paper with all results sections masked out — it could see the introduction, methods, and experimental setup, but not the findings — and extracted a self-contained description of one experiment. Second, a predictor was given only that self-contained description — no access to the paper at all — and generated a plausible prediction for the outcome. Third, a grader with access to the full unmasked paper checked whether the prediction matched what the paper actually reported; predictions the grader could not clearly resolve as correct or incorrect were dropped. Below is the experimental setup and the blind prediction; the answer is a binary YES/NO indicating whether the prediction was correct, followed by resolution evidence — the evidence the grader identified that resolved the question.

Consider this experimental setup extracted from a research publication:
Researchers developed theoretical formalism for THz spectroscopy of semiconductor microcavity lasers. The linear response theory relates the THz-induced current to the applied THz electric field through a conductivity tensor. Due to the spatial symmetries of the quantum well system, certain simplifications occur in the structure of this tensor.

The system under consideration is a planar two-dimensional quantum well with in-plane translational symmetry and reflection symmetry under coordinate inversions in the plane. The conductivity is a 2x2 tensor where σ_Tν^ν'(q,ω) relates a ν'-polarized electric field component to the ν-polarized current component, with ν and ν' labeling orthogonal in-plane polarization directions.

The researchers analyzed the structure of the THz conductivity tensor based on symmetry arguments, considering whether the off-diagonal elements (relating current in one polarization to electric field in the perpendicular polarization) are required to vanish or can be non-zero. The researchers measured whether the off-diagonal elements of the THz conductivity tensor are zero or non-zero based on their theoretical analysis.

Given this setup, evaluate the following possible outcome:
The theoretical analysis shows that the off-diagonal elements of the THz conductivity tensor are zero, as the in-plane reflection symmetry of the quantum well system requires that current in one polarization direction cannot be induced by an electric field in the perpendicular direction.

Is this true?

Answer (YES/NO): YES